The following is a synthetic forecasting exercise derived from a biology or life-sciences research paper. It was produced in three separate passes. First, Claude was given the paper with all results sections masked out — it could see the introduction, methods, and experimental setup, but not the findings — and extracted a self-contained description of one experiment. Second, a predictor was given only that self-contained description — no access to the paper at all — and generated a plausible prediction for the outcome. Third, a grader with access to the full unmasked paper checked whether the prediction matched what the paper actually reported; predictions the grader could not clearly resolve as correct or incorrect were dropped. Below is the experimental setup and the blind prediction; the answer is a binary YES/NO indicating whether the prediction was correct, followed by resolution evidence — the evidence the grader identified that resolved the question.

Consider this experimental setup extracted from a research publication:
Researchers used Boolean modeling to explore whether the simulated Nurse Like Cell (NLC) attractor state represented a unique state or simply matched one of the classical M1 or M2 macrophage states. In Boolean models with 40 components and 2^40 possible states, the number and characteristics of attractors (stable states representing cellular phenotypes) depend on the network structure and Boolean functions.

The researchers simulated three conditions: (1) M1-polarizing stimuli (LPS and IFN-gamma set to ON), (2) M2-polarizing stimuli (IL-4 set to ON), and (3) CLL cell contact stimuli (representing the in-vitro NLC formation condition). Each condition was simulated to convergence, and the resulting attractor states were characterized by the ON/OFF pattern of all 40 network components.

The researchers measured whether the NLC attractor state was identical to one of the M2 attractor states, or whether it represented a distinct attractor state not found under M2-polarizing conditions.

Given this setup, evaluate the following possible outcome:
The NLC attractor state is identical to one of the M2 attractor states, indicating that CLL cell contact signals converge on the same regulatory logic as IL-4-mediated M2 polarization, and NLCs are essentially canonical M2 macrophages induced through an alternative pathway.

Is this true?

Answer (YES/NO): NO